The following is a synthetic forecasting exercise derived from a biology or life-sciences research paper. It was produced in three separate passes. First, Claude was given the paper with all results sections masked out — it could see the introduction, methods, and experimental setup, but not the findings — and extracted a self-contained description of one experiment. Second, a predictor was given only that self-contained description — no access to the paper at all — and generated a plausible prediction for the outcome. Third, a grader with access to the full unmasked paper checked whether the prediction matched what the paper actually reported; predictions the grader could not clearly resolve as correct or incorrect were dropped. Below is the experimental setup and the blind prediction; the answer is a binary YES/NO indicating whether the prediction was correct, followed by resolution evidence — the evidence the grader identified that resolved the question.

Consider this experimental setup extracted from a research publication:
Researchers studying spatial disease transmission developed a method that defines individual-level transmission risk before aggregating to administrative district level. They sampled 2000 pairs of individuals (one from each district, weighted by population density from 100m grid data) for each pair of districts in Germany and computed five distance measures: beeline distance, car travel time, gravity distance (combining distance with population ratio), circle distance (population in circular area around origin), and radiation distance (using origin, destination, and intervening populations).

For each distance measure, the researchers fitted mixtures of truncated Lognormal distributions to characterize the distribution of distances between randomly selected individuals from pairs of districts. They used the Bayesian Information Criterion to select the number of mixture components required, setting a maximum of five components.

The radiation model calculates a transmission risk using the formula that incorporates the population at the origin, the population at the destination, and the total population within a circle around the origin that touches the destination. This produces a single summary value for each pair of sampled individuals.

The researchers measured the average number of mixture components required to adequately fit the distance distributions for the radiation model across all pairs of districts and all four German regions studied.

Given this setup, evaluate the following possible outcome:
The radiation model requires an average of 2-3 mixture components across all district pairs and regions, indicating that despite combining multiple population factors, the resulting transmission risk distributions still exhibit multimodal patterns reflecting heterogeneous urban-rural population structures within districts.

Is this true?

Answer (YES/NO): NO